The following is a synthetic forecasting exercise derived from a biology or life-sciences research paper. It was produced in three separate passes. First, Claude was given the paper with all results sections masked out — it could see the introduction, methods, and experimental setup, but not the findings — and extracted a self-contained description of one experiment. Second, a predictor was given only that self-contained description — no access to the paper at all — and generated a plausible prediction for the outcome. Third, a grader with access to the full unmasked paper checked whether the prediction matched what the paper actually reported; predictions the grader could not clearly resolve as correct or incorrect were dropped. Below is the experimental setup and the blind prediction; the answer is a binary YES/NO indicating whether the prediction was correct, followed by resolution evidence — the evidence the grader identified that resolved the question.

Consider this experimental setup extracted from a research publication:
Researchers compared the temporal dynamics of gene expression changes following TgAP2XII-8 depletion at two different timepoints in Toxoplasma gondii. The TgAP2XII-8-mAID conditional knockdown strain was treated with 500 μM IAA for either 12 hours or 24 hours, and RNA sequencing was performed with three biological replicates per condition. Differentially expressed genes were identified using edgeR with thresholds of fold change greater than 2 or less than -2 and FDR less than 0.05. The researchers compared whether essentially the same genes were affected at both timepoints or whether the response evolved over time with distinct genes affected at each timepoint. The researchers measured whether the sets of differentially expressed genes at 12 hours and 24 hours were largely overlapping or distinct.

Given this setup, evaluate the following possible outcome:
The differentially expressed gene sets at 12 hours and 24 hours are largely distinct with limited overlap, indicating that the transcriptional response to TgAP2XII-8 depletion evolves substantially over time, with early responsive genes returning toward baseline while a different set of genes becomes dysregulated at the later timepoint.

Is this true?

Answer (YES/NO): NO